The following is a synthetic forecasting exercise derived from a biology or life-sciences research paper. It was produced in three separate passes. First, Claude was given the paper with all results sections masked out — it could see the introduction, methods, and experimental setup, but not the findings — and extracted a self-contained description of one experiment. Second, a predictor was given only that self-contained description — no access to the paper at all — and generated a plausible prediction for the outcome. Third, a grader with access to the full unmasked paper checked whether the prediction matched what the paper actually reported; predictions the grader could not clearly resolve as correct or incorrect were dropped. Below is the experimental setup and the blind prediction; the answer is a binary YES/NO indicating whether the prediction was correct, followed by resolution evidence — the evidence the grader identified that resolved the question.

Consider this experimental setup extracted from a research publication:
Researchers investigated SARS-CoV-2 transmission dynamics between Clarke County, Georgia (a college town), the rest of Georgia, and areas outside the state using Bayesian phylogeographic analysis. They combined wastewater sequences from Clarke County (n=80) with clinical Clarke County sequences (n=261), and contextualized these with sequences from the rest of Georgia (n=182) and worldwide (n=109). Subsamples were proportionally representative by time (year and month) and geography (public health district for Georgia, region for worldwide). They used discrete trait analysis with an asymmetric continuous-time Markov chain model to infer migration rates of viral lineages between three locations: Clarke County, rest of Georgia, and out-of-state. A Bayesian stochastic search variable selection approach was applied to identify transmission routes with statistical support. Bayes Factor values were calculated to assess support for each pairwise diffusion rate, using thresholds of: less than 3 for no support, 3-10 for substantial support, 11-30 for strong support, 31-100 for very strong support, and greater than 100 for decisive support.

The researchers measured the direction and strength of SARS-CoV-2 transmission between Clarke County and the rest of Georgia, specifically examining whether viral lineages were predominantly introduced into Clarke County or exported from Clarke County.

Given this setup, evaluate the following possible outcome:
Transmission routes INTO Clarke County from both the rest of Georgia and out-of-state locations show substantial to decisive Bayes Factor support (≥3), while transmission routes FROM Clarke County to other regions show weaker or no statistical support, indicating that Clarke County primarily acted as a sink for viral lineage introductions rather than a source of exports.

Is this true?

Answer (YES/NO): NO